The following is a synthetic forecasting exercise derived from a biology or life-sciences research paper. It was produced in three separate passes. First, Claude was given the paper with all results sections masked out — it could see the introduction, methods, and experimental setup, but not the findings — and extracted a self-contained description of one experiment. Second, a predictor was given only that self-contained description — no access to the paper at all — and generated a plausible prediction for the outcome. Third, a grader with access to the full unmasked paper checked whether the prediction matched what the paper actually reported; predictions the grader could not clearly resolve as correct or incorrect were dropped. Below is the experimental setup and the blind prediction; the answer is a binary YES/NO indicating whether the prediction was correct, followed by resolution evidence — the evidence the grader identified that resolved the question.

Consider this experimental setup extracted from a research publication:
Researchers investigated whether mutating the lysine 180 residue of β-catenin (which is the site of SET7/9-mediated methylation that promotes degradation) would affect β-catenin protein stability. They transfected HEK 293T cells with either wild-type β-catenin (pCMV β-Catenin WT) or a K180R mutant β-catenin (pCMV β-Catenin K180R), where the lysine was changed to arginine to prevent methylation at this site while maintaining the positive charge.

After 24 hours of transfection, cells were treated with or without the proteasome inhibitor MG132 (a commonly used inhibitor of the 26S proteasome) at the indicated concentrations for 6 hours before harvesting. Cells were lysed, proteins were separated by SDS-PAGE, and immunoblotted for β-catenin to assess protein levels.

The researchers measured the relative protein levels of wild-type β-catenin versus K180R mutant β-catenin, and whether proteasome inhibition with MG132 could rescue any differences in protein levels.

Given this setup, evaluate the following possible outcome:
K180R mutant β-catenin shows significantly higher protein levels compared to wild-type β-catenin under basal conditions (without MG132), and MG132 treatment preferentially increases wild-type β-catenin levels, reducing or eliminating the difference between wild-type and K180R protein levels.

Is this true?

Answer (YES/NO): NO